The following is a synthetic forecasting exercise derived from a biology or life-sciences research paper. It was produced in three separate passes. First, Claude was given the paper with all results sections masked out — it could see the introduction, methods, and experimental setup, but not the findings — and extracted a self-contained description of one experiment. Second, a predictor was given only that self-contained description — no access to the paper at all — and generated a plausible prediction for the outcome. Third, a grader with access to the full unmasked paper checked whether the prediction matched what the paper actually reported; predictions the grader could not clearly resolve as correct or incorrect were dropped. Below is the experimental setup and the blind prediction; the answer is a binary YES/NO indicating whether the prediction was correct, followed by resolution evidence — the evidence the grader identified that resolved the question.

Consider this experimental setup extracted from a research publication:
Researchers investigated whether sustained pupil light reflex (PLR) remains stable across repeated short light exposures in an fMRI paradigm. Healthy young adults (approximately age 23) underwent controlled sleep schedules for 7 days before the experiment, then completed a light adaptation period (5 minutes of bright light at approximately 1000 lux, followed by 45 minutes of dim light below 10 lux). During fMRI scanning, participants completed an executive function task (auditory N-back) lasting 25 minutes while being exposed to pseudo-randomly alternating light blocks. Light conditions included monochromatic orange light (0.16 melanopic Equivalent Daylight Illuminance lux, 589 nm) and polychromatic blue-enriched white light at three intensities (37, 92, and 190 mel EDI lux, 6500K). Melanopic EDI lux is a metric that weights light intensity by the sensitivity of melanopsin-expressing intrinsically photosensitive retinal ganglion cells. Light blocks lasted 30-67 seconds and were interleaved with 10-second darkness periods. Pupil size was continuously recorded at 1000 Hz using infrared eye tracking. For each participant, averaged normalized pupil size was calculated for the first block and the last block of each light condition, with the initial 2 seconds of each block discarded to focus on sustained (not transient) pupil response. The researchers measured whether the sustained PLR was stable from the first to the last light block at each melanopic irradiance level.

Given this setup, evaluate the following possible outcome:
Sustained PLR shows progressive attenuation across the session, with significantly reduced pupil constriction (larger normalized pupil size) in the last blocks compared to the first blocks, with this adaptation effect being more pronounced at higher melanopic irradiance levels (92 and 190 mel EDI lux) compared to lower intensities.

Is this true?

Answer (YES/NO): NO